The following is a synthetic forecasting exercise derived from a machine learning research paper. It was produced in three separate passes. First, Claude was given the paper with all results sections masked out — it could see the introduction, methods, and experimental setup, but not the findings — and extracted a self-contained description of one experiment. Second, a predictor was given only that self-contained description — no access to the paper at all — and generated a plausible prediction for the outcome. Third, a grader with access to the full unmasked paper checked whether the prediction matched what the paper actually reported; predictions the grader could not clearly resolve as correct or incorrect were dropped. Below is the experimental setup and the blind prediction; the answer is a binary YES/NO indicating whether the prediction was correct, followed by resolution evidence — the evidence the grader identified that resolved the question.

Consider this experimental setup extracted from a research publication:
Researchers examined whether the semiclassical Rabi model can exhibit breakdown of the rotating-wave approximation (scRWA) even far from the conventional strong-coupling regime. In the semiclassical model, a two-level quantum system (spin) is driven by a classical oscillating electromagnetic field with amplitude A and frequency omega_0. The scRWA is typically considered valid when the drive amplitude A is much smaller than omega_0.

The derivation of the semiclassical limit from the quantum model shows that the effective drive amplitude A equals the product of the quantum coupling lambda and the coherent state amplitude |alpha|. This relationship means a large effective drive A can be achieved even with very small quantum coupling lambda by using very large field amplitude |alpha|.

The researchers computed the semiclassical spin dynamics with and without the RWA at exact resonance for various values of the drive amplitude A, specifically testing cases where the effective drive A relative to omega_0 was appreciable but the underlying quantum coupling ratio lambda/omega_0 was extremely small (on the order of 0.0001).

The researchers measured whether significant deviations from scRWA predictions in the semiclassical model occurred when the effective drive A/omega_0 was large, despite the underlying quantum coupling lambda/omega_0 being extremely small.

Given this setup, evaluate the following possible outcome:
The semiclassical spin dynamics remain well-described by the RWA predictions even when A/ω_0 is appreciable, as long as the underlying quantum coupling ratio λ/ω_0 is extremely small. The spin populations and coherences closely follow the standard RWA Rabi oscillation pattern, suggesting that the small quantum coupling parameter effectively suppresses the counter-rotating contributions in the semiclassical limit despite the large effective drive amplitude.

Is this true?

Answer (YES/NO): NO